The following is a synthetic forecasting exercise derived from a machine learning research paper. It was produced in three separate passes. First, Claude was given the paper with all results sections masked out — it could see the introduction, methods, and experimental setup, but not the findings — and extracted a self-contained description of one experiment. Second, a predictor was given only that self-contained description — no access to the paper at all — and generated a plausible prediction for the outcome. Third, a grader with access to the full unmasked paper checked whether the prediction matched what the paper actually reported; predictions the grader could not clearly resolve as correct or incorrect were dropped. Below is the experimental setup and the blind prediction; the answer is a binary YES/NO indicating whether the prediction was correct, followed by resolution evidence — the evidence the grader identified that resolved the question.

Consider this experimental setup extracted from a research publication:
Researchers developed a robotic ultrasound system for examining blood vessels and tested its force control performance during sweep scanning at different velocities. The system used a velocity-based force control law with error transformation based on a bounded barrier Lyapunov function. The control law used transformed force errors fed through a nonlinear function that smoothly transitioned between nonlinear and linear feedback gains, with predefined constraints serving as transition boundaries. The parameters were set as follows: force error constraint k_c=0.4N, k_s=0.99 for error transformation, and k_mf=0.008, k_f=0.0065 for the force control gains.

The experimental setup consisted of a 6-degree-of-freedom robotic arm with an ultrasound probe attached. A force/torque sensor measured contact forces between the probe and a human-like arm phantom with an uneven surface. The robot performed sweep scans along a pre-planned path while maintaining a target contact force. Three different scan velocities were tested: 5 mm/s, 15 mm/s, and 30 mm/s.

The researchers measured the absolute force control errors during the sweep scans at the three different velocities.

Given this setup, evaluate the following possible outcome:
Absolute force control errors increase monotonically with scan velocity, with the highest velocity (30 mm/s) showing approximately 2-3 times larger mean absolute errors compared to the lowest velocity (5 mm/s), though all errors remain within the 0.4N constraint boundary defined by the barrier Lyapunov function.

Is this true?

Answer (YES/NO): NO